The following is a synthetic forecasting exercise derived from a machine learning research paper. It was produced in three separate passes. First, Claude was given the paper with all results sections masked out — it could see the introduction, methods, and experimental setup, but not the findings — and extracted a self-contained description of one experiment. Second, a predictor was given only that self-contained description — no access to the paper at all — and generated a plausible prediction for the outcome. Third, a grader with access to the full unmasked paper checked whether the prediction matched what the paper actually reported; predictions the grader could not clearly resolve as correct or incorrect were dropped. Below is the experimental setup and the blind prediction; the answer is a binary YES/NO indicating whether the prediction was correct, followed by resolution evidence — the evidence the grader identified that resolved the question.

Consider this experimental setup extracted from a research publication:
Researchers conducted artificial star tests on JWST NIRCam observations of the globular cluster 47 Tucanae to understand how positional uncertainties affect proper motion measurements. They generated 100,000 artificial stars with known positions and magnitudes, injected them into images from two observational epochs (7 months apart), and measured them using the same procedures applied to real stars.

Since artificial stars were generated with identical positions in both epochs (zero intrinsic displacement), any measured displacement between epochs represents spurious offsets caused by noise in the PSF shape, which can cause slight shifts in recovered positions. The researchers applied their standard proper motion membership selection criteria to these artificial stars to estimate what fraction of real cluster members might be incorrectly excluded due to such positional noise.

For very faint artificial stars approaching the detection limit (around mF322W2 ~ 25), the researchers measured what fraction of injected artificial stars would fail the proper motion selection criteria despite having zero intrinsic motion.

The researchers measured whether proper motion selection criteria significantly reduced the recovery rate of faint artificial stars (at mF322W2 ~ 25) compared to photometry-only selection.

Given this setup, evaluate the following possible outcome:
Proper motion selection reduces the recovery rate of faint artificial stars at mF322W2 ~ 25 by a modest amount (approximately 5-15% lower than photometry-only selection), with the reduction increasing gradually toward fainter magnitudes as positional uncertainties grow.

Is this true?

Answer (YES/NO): NO